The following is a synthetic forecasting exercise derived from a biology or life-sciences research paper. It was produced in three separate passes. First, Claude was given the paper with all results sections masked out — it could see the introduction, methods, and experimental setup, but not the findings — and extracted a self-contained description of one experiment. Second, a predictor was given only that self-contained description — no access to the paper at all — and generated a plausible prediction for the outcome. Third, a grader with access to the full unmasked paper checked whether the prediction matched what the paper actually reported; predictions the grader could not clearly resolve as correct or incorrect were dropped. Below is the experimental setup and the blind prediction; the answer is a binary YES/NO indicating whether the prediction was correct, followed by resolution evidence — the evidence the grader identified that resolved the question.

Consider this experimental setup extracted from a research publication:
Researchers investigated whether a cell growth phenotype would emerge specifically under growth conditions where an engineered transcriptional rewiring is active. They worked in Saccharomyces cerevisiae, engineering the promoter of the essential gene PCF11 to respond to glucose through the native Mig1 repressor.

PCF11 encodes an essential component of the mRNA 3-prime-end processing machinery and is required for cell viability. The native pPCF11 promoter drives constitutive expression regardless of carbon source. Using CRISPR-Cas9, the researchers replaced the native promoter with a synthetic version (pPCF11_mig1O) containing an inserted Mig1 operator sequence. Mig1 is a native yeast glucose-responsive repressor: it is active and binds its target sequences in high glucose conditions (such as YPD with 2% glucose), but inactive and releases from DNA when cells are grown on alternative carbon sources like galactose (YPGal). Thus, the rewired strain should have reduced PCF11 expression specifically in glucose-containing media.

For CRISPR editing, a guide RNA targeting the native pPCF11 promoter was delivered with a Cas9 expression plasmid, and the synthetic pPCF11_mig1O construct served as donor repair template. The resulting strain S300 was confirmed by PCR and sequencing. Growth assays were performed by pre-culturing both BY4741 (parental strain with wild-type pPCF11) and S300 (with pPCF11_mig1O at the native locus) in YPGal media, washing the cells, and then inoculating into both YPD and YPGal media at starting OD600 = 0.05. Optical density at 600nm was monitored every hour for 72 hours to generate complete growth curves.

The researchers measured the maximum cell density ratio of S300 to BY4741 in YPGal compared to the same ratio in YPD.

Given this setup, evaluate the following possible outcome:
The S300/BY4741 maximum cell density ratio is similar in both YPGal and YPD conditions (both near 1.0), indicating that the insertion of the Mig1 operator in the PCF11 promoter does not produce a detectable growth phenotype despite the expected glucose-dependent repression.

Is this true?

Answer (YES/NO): NO